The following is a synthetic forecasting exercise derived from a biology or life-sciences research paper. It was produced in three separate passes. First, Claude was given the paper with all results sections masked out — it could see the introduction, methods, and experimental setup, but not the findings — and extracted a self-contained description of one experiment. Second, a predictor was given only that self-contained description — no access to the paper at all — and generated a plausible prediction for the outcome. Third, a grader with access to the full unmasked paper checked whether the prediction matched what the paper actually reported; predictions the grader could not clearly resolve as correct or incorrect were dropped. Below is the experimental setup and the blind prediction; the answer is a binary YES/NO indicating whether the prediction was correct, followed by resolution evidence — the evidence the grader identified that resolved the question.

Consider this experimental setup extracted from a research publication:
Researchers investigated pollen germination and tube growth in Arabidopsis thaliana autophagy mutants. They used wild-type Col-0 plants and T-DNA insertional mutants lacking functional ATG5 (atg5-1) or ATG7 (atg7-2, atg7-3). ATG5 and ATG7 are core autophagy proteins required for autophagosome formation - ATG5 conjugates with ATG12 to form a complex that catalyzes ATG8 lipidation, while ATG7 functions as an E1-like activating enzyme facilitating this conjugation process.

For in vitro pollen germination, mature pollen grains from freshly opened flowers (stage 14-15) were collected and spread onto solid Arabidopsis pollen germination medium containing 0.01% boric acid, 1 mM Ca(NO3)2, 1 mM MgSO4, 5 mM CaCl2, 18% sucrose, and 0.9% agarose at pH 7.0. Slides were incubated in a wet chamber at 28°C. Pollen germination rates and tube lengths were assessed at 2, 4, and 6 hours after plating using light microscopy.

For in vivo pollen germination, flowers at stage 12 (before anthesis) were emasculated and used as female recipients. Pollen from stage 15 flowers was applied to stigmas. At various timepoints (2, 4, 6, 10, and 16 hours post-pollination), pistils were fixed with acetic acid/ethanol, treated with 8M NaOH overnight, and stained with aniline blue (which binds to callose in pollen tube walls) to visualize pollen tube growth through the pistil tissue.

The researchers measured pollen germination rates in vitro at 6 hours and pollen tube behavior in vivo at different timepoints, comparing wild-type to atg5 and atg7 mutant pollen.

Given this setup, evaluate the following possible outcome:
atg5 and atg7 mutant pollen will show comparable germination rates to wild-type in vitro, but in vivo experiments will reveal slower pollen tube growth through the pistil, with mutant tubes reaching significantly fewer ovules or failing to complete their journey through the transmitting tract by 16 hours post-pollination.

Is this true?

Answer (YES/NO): NO